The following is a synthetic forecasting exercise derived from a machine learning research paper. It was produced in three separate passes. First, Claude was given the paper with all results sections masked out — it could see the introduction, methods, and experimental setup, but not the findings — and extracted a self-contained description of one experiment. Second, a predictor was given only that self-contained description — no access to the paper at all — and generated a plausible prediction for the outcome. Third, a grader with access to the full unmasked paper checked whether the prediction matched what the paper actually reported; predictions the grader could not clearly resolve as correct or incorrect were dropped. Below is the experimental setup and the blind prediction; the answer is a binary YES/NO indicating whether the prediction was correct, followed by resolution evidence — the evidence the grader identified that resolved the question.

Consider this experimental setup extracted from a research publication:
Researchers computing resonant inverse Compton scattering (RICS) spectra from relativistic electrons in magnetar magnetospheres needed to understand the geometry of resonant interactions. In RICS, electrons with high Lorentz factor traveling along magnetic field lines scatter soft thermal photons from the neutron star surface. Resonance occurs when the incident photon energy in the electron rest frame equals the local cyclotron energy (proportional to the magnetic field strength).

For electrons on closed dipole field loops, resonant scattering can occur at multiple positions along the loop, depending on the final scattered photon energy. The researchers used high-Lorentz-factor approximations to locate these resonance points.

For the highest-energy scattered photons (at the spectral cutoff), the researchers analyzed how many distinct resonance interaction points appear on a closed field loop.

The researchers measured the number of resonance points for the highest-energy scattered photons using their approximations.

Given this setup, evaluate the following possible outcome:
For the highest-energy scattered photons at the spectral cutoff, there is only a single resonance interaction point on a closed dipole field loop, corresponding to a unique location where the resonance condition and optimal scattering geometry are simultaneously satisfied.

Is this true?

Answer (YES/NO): NO